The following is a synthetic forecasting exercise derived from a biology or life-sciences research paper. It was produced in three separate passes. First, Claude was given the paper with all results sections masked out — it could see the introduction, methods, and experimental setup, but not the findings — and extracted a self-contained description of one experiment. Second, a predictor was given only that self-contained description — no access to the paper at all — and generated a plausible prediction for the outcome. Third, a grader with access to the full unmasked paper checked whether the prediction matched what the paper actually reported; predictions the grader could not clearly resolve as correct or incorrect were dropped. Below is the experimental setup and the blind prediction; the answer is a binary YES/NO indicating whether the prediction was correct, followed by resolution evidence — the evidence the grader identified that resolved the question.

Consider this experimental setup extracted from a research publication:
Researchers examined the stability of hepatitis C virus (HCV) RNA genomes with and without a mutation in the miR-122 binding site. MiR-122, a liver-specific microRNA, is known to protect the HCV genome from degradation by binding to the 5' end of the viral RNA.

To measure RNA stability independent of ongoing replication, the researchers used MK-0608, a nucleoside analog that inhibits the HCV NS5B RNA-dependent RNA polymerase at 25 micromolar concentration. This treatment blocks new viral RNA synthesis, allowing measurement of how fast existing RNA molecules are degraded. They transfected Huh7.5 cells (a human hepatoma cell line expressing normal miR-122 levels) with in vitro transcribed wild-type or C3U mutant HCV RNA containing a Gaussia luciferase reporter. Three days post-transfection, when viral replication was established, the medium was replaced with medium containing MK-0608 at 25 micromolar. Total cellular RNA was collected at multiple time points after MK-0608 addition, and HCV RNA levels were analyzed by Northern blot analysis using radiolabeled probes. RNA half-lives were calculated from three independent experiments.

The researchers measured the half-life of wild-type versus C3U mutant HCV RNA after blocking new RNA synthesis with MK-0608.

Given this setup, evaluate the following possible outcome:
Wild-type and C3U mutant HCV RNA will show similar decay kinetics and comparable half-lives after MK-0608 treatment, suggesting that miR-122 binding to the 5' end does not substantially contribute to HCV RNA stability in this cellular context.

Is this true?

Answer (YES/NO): NO